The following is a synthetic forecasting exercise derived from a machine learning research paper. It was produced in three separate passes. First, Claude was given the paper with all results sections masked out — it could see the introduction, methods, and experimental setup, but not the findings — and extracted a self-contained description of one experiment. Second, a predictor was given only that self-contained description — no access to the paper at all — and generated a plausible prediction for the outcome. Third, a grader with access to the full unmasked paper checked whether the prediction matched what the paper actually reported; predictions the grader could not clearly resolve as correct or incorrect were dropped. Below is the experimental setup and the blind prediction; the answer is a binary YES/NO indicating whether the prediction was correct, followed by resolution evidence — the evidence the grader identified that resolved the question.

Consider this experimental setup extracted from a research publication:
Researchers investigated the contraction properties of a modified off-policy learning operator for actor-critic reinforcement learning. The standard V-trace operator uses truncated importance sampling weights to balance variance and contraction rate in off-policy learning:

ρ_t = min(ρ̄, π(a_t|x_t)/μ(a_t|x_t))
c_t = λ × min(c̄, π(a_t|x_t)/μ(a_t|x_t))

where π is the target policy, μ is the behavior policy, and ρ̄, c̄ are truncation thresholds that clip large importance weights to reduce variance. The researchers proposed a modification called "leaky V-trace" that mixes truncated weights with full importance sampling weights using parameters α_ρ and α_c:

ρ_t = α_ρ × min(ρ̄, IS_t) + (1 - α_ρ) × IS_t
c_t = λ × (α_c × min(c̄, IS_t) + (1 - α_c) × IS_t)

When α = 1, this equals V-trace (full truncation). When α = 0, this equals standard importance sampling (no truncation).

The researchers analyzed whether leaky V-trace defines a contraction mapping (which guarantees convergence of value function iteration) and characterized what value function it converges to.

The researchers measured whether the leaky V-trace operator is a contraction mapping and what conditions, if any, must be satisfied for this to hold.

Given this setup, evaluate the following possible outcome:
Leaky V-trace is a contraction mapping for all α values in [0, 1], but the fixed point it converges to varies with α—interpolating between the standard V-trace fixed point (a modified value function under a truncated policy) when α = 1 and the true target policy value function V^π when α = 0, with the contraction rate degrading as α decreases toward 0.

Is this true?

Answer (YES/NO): NO